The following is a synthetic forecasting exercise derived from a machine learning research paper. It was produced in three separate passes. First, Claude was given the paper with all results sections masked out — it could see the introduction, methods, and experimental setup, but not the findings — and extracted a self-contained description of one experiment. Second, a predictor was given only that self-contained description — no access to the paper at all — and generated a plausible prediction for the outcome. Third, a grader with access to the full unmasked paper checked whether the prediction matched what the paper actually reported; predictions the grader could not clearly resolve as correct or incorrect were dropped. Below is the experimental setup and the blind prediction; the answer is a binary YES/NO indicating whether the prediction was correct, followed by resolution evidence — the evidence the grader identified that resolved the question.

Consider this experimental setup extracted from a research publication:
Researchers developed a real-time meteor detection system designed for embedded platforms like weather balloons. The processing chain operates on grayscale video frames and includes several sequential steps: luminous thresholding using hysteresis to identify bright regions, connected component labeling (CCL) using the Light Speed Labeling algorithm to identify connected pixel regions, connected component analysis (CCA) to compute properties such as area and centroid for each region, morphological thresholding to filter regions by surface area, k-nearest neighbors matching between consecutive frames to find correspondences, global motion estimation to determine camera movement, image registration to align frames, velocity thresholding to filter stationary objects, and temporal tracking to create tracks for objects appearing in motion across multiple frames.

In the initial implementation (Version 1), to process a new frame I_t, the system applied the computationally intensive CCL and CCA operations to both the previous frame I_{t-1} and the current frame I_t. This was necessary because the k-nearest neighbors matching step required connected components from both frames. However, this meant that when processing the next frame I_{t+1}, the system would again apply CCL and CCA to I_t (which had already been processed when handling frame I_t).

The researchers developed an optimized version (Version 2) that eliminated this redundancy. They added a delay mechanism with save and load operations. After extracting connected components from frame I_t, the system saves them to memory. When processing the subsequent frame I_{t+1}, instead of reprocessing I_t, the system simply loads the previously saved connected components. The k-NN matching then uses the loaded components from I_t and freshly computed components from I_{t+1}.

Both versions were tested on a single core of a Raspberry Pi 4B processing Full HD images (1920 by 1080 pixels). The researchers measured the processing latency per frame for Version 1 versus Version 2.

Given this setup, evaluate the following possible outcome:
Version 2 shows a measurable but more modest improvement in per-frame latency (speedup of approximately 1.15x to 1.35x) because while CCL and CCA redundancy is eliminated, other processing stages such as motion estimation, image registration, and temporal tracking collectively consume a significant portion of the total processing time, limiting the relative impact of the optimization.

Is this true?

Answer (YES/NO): NO